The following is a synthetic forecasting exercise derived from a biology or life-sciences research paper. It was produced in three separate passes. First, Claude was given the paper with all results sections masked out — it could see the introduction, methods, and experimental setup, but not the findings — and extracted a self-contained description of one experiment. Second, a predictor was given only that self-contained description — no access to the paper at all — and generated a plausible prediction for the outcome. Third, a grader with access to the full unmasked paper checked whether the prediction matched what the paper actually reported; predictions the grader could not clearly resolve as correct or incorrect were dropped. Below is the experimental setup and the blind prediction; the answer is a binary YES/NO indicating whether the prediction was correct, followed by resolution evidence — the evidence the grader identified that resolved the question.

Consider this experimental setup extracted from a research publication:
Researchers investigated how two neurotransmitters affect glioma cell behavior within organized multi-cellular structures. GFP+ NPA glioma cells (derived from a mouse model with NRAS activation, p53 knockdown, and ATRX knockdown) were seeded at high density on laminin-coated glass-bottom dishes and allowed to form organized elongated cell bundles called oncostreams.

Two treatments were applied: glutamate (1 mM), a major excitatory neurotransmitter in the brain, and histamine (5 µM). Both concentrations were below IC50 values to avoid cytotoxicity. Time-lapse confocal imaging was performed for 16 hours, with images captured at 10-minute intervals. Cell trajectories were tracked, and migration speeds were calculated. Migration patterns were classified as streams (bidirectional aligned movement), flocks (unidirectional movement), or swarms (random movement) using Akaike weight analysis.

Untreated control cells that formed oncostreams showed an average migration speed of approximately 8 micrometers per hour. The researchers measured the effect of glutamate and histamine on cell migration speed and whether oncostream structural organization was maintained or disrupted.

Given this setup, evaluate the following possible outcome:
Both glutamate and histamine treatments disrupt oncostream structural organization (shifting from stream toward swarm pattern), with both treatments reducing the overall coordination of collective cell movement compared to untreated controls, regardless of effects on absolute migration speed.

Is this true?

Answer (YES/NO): NO